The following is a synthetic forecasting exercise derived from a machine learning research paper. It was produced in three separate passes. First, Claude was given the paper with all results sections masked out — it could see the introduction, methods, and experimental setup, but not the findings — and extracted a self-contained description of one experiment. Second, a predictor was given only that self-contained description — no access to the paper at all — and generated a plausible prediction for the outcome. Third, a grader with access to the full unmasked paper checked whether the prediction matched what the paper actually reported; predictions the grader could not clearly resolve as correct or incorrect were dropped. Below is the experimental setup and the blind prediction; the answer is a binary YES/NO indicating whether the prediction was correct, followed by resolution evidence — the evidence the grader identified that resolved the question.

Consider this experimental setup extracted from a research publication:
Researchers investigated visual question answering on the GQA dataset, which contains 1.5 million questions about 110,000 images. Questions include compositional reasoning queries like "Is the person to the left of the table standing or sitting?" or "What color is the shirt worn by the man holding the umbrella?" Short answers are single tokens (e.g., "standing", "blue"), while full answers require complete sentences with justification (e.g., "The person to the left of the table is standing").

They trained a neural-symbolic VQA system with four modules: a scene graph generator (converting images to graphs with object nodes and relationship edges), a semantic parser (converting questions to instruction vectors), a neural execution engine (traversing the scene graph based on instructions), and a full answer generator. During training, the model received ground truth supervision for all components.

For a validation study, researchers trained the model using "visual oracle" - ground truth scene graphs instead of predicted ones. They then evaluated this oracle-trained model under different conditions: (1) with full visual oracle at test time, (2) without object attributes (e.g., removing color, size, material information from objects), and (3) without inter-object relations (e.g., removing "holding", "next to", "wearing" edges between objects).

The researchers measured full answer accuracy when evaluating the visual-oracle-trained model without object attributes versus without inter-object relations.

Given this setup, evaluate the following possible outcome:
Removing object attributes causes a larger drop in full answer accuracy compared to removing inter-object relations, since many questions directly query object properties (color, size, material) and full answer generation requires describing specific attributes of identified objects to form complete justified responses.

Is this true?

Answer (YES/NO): NO